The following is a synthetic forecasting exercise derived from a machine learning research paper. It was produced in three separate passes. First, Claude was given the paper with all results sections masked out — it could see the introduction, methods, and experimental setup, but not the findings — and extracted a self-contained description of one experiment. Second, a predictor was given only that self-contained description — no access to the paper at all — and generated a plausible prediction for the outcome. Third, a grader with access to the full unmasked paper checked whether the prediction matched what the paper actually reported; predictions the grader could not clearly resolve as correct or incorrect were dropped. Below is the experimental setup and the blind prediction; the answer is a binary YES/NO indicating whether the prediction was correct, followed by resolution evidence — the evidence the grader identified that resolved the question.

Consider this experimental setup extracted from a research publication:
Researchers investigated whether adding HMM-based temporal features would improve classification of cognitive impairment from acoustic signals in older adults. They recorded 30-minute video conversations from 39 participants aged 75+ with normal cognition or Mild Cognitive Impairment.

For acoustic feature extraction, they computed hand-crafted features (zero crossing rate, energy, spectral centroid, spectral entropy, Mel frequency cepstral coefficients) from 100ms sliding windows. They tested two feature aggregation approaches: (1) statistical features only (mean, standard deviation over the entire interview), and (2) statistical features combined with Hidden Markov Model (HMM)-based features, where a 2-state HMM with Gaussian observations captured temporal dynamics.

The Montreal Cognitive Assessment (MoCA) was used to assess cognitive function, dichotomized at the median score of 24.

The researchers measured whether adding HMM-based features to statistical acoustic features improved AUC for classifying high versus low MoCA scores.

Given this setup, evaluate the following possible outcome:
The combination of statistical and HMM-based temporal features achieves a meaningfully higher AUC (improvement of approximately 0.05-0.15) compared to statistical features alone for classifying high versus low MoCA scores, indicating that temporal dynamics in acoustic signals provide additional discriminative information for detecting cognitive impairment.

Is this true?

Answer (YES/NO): NO